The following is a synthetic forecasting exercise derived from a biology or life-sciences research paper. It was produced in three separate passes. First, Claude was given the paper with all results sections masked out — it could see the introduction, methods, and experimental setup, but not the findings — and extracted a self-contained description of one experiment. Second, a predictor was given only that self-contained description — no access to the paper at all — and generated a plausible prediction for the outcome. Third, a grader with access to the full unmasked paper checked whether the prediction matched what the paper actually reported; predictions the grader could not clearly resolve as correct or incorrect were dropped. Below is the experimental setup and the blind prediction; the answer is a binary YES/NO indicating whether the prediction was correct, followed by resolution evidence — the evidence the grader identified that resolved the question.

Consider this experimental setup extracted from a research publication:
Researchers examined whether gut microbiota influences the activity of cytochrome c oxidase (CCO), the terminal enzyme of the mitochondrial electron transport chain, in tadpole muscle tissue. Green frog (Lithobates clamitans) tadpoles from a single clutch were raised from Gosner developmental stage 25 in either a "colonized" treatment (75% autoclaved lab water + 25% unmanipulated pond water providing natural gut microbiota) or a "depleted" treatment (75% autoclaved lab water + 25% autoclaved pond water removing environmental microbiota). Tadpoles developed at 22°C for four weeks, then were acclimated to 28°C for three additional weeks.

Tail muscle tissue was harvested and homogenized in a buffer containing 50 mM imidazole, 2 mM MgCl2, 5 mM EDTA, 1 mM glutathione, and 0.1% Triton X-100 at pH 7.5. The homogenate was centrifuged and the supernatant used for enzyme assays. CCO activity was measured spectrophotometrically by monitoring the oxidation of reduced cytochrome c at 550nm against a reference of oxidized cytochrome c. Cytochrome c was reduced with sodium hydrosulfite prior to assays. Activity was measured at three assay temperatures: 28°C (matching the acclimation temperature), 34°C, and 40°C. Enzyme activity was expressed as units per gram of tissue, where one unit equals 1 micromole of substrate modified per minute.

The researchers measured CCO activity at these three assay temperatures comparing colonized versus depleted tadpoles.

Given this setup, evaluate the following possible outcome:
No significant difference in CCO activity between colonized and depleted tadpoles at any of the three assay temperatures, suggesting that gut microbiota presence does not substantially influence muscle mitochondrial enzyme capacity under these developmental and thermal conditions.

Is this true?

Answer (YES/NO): NO